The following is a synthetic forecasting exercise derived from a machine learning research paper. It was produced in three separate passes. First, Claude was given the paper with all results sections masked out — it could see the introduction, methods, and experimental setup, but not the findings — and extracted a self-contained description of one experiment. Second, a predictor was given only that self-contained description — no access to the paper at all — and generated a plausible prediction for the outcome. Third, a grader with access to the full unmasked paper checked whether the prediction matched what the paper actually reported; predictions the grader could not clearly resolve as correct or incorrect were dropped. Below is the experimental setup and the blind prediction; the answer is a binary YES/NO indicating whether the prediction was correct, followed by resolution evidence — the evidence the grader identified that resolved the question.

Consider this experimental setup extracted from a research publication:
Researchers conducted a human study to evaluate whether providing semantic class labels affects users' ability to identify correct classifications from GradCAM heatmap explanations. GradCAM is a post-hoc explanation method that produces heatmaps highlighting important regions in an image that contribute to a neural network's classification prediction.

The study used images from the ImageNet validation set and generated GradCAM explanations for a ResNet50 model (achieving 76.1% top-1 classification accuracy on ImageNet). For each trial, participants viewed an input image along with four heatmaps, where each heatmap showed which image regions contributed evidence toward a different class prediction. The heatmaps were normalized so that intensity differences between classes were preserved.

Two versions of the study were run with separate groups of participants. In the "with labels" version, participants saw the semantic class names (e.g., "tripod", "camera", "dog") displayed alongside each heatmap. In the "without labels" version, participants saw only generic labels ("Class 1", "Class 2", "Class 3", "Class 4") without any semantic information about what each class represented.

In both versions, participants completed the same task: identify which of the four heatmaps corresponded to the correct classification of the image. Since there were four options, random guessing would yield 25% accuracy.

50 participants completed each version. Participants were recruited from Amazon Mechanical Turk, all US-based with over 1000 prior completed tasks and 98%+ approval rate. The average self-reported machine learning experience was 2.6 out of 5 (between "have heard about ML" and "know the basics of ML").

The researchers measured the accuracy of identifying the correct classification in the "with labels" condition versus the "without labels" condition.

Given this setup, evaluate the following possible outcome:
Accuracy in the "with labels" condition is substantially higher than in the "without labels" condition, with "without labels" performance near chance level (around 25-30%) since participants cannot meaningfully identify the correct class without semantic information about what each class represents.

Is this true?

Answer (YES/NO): YES